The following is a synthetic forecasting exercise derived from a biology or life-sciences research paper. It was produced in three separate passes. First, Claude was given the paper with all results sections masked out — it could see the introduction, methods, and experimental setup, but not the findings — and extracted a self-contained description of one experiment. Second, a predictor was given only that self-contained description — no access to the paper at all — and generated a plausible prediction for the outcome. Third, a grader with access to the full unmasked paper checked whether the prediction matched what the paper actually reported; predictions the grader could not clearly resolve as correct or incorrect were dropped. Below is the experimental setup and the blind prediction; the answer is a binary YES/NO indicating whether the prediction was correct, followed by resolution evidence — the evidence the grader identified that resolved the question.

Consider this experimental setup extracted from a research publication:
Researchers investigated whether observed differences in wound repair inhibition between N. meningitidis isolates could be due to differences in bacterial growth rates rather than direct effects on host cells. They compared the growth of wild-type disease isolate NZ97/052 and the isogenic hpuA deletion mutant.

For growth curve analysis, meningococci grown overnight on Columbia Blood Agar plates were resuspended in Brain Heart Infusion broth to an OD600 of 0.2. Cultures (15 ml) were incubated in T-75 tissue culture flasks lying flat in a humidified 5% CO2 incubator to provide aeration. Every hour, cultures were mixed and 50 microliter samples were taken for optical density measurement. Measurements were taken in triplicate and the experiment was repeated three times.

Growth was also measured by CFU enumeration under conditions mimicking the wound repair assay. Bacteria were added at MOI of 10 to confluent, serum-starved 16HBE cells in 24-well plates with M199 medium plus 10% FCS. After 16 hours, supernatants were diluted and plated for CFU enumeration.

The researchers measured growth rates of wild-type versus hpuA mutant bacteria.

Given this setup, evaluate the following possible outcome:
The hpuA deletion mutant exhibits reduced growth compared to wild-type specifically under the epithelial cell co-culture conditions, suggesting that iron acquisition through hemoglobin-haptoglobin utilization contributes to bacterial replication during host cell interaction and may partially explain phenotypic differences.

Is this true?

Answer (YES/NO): NO